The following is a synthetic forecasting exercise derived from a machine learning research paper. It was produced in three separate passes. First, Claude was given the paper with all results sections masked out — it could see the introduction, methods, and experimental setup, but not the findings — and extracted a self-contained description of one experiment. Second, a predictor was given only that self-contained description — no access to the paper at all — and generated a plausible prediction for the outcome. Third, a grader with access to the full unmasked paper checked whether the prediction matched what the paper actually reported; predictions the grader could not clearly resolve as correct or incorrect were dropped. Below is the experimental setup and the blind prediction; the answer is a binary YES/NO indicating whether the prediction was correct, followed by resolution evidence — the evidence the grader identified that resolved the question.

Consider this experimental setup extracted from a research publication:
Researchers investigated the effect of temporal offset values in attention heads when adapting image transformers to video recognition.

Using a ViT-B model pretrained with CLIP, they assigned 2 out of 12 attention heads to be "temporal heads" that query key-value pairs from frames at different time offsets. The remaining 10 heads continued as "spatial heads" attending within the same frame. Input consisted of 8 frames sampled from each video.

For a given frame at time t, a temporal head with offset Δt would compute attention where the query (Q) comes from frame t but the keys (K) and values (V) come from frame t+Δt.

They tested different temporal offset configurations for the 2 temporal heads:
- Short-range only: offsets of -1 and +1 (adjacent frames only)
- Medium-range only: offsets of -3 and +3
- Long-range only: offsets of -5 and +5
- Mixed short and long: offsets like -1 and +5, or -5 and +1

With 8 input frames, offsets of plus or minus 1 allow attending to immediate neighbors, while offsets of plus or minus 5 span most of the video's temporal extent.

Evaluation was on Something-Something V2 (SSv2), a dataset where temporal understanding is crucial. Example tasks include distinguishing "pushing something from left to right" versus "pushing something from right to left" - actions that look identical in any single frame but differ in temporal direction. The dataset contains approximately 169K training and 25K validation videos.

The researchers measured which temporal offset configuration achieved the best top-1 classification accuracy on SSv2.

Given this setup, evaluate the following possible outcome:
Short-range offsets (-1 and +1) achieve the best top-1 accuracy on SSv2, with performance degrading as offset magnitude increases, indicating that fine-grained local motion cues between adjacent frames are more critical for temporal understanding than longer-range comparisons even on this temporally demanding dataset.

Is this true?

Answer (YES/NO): NO